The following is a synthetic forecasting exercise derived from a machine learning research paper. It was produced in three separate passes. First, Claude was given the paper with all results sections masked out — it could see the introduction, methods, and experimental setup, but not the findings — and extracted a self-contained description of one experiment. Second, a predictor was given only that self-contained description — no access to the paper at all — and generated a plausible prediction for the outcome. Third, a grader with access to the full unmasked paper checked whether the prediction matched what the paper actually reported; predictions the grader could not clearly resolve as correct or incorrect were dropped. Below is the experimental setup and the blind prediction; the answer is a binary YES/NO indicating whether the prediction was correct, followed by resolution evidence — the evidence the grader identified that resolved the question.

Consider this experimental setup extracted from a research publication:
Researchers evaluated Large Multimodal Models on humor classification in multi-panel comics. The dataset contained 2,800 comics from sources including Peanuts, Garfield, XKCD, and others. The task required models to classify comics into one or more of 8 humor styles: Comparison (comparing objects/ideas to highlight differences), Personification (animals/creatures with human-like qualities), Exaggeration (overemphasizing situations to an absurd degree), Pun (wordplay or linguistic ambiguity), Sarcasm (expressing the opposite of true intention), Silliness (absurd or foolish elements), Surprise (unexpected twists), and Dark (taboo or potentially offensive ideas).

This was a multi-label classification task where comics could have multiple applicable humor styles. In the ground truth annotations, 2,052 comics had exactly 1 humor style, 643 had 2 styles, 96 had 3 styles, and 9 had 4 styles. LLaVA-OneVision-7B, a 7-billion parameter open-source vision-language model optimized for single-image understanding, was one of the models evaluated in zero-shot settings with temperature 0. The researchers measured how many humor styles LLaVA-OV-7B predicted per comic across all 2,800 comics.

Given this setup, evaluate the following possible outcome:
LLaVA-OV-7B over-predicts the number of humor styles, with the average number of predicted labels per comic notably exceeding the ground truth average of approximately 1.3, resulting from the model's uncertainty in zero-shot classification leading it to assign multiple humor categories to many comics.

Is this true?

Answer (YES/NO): NO